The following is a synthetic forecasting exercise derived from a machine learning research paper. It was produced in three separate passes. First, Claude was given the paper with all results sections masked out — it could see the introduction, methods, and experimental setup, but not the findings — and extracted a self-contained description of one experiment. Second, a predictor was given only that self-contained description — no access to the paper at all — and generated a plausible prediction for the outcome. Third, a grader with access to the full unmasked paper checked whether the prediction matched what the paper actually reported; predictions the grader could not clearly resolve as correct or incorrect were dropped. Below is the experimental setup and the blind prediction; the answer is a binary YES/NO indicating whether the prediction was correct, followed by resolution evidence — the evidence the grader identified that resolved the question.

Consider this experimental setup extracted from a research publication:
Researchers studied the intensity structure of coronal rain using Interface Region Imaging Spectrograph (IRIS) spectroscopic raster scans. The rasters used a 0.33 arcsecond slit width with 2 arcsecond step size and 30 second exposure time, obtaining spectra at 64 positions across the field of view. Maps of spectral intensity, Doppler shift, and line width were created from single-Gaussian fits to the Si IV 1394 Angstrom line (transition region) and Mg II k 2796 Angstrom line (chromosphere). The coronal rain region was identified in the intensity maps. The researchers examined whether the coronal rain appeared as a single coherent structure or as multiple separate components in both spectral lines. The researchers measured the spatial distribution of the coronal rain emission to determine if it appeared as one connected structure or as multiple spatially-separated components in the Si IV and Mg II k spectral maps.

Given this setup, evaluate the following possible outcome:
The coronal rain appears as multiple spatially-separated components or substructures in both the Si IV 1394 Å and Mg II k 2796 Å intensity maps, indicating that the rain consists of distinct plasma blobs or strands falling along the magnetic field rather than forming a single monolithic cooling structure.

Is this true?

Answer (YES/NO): YES